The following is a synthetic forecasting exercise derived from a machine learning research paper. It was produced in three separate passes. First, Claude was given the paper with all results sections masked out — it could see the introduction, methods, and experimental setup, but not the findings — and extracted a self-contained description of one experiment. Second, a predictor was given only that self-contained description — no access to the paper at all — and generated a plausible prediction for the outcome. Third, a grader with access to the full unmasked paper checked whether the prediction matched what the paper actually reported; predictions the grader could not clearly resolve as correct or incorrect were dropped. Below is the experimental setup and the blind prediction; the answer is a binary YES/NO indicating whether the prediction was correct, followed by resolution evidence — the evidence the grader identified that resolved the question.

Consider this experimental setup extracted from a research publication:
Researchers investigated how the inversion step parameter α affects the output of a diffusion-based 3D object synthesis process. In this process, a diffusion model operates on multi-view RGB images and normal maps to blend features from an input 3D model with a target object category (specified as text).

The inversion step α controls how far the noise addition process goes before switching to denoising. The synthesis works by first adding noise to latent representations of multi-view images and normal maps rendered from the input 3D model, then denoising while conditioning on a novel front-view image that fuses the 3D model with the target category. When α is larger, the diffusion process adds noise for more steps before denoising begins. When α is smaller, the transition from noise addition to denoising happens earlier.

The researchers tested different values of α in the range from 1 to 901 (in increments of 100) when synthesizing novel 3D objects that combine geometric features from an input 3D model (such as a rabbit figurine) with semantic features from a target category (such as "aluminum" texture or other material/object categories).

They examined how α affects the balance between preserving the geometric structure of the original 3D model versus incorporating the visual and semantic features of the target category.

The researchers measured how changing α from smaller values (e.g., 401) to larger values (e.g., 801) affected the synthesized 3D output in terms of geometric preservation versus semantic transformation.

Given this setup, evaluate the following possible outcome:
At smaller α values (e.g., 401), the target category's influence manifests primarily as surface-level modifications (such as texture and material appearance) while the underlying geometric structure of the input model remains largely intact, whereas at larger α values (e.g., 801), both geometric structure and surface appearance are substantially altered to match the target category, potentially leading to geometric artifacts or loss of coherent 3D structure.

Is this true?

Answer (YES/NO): NO